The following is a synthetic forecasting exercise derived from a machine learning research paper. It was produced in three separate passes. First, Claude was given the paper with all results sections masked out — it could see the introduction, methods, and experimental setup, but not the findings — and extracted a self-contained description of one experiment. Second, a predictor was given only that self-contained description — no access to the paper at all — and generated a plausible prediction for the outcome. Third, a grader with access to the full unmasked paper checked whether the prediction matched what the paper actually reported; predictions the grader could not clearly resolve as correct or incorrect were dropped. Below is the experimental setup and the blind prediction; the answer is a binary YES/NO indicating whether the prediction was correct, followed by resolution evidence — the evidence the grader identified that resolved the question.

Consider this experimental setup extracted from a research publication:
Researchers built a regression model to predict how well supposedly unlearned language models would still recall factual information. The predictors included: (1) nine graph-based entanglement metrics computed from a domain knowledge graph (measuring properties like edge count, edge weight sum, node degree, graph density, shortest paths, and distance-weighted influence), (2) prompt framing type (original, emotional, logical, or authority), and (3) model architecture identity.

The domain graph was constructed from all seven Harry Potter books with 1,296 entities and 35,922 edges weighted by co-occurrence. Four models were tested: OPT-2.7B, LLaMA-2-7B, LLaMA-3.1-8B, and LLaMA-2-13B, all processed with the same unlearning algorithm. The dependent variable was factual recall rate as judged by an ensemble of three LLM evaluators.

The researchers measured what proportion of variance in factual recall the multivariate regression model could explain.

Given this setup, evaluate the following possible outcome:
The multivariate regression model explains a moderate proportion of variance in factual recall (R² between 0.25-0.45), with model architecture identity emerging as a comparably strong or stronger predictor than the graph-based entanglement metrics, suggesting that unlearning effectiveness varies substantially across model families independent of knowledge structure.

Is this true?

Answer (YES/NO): NO